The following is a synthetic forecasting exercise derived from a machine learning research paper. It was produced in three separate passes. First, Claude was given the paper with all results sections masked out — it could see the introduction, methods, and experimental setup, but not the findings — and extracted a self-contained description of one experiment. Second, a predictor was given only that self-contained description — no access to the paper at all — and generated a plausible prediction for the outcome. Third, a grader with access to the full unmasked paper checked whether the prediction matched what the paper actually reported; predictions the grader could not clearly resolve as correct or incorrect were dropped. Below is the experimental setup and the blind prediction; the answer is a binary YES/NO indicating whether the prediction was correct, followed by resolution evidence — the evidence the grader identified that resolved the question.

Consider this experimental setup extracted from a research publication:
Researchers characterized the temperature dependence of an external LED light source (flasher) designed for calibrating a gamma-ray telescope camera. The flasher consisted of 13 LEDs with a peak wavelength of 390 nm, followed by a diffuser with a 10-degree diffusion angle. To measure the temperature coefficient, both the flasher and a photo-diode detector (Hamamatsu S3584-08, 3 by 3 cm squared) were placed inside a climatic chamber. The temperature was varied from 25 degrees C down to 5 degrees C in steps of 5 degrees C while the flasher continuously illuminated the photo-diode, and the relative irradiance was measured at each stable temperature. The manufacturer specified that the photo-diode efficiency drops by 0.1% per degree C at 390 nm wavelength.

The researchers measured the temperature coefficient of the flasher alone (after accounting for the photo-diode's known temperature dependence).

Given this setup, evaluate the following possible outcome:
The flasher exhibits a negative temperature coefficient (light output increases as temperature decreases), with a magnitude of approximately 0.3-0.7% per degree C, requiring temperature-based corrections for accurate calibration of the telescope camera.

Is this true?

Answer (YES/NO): NO